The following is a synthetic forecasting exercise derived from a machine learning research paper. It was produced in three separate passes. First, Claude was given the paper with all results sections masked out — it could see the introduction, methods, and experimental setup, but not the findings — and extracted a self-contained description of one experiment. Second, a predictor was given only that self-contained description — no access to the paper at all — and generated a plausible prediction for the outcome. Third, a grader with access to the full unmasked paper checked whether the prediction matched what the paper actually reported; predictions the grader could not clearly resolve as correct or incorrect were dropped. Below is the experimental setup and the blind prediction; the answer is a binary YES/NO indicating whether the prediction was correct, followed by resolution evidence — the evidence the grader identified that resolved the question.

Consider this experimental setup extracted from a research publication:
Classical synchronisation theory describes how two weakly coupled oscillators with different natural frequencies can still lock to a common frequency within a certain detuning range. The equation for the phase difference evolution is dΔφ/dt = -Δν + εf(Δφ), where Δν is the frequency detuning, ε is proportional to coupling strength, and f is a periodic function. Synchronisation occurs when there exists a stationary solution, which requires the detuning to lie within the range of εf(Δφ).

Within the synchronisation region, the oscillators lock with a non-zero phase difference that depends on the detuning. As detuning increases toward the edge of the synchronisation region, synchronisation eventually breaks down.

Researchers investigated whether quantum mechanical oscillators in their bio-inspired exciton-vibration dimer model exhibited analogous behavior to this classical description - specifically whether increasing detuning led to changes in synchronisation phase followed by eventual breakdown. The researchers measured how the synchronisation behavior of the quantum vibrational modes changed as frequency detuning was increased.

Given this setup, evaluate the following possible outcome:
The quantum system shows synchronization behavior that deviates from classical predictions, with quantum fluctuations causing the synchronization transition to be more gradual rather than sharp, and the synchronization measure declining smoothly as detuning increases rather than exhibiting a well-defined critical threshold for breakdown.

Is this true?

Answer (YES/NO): NO